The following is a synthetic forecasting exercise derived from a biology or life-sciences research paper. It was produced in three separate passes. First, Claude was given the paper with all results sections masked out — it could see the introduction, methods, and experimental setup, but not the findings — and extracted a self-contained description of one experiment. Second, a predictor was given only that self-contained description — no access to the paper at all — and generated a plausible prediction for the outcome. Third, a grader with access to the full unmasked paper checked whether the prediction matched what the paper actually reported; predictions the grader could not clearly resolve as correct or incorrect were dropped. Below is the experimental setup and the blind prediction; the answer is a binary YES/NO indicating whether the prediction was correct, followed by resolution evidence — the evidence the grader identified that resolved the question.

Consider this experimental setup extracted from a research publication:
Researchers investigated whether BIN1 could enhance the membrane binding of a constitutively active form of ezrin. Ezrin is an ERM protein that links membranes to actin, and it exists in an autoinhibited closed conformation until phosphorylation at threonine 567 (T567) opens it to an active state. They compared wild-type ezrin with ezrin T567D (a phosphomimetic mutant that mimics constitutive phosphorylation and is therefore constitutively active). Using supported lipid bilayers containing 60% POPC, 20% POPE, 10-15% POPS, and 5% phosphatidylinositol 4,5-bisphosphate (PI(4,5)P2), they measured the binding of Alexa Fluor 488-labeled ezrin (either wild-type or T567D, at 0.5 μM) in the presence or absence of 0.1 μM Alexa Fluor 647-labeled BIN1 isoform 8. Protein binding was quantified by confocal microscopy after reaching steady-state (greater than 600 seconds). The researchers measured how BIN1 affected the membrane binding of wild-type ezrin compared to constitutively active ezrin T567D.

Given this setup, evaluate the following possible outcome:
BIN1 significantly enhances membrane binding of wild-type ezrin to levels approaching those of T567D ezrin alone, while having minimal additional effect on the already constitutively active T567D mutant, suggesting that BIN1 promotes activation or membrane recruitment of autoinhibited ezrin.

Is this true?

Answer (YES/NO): NO